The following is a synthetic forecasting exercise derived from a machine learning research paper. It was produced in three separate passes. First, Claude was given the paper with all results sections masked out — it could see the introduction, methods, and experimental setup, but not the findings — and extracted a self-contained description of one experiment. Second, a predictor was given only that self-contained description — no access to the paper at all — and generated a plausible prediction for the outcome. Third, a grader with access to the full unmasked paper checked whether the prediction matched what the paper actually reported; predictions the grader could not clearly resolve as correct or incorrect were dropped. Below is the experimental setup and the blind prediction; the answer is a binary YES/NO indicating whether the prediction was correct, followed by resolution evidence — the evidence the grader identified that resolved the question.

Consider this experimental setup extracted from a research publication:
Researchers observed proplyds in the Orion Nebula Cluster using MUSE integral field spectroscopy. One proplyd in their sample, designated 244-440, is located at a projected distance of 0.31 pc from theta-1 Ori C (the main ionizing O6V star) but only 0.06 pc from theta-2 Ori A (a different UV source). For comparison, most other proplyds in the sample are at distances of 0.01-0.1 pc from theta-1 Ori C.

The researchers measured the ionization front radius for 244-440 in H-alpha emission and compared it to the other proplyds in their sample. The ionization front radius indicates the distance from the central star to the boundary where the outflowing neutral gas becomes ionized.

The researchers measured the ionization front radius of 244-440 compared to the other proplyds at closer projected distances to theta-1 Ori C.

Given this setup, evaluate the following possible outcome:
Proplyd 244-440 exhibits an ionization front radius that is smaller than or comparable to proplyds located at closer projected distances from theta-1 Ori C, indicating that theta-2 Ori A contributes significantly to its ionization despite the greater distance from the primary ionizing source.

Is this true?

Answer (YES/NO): NO